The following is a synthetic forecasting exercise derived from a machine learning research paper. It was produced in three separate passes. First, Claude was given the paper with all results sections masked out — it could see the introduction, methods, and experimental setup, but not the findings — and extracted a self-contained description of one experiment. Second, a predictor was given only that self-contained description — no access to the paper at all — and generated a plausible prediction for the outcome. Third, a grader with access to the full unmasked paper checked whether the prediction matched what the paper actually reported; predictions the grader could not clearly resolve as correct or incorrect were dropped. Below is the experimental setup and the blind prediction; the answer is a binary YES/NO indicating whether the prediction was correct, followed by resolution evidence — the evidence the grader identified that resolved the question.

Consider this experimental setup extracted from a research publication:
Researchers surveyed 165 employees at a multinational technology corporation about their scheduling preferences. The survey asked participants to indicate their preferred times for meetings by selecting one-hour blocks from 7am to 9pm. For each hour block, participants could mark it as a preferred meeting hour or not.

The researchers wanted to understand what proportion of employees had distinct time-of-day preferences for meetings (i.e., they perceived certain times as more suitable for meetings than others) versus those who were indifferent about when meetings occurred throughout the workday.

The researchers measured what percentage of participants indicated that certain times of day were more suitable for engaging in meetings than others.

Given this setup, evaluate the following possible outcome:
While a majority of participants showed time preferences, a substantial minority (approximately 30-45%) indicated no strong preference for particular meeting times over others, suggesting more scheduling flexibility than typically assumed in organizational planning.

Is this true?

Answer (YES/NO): NO